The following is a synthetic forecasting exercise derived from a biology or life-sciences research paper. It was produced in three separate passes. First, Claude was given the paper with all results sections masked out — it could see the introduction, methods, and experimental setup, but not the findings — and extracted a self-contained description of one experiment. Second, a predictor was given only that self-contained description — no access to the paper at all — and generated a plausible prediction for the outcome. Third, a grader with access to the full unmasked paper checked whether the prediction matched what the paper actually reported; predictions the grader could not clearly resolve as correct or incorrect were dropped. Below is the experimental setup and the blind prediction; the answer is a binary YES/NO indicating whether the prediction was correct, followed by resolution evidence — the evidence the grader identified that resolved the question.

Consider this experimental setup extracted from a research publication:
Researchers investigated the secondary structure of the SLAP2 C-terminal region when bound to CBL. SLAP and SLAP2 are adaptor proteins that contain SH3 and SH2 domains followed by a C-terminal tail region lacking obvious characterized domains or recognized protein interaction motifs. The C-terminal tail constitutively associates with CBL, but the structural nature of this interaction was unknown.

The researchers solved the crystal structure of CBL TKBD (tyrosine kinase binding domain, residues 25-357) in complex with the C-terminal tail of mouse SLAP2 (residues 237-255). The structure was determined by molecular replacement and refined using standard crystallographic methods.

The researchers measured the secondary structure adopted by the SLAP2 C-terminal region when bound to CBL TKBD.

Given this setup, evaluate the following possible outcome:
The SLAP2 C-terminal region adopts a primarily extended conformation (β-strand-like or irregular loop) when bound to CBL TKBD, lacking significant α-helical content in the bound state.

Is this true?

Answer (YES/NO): NO